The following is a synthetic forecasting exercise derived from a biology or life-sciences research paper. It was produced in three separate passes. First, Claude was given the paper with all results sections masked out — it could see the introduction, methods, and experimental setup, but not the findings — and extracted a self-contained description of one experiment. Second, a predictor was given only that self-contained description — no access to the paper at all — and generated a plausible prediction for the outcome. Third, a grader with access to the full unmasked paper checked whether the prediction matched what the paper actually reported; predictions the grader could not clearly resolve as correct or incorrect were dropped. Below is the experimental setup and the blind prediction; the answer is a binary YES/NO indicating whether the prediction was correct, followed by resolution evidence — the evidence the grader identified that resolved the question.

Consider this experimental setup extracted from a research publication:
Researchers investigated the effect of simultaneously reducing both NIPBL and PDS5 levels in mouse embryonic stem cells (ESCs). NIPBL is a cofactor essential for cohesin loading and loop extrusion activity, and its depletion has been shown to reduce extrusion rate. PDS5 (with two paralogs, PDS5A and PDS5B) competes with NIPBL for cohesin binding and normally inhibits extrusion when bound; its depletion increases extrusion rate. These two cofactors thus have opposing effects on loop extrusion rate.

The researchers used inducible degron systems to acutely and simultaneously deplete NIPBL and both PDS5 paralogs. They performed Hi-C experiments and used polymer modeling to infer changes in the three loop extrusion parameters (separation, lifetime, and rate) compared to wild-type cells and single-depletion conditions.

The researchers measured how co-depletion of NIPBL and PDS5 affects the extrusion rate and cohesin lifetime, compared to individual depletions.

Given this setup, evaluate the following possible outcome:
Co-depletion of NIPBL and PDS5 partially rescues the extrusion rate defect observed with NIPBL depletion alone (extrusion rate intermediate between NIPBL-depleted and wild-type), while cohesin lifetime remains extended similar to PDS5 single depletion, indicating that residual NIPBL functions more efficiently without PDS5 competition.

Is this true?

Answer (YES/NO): NO